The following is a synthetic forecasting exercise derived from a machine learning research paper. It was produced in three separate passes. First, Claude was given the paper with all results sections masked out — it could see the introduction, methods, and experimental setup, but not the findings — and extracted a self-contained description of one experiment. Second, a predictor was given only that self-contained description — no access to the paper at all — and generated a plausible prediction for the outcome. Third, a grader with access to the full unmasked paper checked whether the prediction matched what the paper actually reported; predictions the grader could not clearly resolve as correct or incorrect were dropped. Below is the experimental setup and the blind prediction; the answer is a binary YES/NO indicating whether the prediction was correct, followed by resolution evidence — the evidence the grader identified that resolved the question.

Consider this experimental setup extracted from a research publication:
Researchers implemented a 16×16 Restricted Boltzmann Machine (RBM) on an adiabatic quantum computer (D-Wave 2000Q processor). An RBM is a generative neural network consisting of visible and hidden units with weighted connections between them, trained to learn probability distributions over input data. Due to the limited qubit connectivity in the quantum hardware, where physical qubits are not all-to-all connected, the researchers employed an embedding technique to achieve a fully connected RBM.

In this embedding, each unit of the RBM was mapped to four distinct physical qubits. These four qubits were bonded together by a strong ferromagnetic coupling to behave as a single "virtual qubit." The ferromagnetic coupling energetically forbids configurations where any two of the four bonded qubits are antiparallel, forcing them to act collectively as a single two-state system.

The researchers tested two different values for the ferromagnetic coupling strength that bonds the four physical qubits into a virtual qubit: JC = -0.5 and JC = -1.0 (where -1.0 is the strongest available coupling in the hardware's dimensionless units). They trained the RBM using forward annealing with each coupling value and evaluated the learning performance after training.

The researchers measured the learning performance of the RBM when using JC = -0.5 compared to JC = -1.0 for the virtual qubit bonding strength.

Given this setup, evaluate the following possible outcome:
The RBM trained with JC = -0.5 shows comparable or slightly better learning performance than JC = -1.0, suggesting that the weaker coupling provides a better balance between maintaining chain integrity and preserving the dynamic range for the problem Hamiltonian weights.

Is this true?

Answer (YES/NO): NO